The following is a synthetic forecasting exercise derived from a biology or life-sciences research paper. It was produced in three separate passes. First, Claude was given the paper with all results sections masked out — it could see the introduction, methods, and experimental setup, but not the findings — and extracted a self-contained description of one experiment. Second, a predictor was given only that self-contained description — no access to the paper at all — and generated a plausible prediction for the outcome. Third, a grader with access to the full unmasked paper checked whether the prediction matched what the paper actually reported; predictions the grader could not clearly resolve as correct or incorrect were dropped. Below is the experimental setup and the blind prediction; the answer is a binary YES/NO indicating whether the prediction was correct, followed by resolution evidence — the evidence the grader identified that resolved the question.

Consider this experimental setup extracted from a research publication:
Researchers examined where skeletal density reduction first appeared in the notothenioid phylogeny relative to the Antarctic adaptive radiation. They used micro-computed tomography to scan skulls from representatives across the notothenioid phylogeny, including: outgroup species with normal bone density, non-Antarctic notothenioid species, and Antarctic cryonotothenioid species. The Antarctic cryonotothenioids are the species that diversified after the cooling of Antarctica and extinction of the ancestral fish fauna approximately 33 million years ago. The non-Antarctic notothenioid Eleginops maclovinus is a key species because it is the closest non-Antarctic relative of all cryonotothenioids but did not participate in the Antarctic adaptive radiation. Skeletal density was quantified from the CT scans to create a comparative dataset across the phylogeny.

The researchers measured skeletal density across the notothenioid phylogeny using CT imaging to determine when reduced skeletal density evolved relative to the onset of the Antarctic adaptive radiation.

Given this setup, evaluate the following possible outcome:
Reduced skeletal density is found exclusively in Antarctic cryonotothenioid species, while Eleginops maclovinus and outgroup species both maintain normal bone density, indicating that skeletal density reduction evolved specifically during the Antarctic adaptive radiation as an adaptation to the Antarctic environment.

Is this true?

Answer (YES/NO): NO